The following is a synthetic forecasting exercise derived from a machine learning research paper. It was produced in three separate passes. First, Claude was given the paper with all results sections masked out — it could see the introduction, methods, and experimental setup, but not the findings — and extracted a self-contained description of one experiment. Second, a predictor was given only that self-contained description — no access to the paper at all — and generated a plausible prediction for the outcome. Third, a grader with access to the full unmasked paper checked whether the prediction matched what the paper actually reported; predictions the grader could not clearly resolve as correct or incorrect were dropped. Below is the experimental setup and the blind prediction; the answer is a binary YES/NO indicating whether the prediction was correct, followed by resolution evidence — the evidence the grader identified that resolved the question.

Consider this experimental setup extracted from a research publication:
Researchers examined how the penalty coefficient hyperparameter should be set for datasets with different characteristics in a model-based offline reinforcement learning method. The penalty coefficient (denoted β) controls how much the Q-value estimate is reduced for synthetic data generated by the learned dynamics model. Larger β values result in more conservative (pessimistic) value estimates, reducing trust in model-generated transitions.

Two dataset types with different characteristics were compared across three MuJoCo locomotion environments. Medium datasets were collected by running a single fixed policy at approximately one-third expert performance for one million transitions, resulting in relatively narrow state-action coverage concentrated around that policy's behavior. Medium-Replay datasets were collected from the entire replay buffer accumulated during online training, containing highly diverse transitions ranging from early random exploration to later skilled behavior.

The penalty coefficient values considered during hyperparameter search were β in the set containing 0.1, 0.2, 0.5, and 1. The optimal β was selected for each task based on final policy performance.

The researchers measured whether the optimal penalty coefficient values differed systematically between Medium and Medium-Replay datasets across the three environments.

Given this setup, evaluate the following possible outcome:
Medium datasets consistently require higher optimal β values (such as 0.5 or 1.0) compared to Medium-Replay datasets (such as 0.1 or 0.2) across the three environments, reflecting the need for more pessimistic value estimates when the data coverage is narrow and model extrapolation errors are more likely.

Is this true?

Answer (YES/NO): NO